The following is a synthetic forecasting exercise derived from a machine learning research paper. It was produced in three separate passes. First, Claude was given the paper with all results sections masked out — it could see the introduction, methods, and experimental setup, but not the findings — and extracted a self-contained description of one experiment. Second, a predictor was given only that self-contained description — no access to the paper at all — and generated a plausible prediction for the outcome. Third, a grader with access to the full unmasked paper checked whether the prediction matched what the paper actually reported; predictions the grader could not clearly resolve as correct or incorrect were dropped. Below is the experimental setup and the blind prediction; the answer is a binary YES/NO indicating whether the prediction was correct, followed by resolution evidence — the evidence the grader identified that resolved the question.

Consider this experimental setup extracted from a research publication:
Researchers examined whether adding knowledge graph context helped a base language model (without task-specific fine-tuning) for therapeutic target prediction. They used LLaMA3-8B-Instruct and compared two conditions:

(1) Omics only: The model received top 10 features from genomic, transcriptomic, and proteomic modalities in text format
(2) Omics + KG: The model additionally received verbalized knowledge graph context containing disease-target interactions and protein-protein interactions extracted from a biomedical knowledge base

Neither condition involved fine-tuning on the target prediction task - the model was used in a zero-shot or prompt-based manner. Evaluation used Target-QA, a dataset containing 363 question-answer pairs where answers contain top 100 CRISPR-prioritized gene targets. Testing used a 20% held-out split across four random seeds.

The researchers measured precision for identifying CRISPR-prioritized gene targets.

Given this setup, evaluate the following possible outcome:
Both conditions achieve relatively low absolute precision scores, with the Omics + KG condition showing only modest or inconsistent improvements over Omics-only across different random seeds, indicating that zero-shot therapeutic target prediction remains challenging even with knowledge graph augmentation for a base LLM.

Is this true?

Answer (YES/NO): YES